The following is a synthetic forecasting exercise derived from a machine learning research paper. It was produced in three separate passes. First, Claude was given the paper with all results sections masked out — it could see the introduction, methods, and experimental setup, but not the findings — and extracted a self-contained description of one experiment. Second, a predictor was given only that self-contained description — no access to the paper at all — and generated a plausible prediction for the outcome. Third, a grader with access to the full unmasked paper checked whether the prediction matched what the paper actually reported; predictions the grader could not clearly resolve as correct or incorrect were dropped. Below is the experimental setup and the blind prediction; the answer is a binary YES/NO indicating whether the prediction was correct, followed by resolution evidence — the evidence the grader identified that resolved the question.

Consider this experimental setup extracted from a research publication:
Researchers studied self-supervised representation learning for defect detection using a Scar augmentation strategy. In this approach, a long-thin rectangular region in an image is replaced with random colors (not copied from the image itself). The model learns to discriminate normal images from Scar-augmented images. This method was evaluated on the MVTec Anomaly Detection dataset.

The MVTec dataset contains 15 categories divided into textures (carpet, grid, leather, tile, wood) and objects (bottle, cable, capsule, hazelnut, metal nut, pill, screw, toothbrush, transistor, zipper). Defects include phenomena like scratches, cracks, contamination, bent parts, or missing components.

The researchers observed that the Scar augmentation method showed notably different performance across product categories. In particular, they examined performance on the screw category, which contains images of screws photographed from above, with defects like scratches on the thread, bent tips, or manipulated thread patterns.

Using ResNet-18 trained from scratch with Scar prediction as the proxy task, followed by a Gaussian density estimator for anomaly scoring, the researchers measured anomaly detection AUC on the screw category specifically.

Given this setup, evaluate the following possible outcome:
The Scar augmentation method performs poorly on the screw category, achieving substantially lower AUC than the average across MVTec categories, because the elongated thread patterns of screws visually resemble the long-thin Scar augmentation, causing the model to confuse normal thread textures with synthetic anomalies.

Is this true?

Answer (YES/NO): YES